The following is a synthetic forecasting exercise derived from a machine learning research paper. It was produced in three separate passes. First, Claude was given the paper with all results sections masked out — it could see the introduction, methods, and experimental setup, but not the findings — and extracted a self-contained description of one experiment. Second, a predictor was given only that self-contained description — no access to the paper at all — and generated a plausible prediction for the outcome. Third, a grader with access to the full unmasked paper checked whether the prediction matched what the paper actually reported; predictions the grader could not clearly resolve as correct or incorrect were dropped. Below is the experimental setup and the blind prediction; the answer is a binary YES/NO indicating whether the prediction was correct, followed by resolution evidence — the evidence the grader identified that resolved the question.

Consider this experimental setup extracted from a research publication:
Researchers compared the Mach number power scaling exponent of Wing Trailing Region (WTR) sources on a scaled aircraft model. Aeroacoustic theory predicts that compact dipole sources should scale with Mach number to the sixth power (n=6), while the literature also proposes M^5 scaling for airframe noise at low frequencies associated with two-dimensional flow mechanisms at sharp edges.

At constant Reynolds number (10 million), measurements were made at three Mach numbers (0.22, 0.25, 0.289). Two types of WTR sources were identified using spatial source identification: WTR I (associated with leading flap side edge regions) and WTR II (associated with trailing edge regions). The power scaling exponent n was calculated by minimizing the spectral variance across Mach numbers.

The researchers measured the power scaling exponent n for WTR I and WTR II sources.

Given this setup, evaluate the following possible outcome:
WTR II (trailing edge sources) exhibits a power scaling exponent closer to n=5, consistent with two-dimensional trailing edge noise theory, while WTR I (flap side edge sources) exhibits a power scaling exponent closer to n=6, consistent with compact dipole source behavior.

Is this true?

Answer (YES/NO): NO